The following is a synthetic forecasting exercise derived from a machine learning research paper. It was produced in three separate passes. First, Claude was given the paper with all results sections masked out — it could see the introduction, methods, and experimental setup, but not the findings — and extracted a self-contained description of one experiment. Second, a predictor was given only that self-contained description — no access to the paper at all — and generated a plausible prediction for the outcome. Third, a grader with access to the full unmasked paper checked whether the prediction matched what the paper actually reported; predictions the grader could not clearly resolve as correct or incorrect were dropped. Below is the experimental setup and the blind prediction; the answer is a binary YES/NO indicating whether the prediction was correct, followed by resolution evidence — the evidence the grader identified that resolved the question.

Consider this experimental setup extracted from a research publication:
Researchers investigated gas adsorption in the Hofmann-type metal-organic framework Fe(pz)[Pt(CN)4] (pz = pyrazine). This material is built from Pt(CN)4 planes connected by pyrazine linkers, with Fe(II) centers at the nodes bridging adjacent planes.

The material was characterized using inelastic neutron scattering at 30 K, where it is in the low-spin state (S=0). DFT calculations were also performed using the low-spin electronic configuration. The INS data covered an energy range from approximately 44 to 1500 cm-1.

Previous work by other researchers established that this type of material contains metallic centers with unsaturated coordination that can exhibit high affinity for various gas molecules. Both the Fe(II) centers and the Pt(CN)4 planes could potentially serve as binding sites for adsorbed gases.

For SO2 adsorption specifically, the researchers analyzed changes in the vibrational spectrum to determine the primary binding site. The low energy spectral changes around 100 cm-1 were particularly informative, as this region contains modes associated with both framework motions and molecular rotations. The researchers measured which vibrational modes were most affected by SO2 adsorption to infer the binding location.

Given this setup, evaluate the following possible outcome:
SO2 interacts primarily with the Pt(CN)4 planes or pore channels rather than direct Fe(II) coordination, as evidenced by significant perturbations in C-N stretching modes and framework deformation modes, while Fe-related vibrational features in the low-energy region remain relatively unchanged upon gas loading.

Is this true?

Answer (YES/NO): NO